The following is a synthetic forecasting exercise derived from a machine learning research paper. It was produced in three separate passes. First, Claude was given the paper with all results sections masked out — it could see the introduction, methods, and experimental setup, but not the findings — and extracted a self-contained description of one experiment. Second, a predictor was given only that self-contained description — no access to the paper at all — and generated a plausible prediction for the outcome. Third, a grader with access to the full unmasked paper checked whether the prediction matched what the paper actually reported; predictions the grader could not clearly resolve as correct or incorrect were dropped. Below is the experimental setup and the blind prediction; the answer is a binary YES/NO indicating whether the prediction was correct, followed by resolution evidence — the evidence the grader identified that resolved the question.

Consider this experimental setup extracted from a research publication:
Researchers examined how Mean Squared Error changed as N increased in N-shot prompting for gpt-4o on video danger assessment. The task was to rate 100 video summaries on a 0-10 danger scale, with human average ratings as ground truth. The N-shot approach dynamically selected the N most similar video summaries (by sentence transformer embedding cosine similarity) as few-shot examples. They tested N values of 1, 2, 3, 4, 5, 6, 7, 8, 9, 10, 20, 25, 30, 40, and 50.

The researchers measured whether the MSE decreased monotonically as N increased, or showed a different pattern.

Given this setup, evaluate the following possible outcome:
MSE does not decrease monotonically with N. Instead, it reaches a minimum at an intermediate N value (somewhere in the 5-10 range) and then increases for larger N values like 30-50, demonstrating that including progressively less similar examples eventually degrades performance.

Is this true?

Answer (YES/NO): NO